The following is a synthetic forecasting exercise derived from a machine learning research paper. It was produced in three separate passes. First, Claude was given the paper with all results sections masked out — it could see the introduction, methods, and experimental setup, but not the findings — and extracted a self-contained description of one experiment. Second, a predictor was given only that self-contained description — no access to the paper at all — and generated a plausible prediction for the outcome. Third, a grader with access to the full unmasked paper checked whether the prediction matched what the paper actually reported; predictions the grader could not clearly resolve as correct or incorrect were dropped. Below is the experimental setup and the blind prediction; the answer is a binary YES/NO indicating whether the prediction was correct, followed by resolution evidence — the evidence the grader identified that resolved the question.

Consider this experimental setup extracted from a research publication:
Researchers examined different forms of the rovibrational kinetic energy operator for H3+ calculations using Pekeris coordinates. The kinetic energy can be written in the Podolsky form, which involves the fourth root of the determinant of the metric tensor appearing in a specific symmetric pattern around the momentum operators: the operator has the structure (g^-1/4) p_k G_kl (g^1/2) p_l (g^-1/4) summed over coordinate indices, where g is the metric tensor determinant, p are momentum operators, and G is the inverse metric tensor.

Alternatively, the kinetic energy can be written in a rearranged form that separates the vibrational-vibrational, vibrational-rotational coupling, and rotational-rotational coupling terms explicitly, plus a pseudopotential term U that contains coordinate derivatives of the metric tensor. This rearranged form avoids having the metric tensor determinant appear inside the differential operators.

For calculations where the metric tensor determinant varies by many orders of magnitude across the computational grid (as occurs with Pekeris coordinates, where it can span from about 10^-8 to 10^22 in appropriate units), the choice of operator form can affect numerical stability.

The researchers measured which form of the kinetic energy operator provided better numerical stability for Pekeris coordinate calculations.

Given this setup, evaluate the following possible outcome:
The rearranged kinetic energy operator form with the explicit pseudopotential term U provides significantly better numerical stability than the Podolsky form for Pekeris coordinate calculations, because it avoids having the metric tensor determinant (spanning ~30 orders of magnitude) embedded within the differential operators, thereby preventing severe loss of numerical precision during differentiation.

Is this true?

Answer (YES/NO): YES